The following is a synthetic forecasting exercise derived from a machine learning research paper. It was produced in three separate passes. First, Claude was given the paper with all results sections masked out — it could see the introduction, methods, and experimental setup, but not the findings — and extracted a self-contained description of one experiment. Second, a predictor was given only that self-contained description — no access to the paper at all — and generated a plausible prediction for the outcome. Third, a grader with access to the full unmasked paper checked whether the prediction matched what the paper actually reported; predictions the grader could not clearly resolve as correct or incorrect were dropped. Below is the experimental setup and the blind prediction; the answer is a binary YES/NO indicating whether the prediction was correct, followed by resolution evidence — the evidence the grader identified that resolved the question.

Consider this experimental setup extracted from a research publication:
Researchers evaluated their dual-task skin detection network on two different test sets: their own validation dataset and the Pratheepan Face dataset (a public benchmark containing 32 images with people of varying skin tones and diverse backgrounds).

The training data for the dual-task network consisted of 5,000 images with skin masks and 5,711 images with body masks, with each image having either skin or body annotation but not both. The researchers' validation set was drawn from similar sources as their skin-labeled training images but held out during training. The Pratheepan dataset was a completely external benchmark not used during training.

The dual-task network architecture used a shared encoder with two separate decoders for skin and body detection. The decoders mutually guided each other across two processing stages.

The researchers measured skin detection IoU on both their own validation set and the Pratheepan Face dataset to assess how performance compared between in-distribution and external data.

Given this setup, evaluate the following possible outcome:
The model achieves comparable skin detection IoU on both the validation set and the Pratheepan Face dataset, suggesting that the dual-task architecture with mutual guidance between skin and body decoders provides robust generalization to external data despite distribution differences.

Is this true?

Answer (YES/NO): NO